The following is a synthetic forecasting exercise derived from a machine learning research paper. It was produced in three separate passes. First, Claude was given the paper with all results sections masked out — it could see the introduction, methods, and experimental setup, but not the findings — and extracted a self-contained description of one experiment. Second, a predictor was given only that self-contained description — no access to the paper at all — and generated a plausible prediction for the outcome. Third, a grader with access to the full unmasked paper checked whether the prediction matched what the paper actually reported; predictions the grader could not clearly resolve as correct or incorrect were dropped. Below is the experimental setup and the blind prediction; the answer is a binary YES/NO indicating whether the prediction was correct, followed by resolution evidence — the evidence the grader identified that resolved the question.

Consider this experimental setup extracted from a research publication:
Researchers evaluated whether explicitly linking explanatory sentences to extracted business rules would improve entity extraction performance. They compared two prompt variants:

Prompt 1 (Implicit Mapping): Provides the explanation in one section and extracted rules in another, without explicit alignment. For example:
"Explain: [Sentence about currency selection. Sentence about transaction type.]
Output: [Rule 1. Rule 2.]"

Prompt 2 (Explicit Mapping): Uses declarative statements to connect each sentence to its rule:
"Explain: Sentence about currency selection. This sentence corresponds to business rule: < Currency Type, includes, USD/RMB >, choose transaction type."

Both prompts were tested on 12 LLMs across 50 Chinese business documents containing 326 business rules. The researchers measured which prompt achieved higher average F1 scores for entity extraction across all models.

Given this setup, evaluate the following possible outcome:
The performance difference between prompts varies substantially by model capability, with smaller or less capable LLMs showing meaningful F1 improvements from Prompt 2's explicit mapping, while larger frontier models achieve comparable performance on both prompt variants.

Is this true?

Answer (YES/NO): NO